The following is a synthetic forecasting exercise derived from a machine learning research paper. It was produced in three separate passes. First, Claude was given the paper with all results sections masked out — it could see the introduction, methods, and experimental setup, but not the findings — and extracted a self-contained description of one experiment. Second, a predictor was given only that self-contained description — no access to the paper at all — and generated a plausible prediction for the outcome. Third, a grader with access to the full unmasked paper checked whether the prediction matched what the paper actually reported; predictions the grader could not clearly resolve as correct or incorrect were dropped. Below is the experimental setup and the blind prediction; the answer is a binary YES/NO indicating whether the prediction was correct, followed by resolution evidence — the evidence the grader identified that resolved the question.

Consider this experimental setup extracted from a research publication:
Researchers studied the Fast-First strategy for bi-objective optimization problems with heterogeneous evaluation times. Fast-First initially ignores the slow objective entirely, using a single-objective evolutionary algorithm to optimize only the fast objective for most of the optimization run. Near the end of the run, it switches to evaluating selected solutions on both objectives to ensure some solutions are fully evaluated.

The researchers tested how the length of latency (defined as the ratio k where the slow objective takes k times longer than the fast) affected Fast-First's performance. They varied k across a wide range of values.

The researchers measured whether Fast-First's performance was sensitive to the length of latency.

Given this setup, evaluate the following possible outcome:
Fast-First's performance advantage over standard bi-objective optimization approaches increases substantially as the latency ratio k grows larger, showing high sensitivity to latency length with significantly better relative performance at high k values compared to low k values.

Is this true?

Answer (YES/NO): NO